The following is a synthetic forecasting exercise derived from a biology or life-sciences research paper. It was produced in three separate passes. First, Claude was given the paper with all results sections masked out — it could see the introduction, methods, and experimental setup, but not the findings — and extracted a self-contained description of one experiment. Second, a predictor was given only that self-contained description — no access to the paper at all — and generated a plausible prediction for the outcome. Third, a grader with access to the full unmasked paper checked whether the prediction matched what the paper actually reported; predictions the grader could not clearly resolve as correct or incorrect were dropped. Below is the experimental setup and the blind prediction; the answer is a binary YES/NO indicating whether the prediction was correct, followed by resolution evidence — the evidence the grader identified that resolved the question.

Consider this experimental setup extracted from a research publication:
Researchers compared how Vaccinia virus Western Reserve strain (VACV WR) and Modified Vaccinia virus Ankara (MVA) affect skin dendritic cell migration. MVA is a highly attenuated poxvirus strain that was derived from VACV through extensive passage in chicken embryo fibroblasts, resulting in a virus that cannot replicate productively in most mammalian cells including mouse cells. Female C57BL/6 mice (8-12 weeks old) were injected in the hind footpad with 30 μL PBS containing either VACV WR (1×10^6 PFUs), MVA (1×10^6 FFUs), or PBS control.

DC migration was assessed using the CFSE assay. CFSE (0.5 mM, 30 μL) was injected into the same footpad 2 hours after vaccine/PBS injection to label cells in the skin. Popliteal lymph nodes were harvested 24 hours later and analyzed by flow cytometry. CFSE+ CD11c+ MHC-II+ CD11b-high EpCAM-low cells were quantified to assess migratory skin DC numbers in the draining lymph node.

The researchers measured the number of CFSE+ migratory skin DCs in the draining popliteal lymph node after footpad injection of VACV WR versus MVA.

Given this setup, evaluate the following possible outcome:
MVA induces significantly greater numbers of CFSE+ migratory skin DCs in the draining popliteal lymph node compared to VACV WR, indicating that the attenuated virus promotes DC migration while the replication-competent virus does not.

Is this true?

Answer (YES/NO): YES